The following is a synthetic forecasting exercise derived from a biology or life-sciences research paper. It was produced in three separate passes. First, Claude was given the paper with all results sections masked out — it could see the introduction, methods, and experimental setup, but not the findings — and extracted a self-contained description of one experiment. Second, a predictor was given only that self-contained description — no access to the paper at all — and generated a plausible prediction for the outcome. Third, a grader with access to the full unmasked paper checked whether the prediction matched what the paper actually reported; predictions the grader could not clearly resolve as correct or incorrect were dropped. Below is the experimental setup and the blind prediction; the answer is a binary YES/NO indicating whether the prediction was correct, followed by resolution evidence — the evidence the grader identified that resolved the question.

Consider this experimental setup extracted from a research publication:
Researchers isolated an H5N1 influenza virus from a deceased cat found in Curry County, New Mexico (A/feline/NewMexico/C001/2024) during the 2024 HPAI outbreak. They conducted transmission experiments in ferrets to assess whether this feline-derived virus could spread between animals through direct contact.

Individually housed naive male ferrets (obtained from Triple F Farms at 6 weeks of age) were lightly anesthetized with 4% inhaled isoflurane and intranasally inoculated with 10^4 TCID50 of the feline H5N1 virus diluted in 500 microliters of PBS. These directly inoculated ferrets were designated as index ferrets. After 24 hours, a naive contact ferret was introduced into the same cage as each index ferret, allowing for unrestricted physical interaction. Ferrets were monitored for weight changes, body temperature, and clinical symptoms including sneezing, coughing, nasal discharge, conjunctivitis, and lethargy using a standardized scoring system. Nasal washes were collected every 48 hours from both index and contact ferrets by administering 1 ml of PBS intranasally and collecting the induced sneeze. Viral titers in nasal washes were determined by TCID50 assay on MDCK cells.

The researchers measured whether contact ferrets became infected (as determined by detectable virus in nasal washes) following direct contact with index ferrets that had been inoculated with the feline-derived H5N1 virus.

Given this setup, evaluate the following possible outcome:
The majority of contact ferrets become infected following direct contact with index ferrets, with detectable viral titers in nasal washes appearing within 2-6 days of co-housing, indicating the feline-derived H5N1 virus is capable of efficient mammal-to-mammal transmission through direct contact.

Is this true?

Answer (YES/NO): NO